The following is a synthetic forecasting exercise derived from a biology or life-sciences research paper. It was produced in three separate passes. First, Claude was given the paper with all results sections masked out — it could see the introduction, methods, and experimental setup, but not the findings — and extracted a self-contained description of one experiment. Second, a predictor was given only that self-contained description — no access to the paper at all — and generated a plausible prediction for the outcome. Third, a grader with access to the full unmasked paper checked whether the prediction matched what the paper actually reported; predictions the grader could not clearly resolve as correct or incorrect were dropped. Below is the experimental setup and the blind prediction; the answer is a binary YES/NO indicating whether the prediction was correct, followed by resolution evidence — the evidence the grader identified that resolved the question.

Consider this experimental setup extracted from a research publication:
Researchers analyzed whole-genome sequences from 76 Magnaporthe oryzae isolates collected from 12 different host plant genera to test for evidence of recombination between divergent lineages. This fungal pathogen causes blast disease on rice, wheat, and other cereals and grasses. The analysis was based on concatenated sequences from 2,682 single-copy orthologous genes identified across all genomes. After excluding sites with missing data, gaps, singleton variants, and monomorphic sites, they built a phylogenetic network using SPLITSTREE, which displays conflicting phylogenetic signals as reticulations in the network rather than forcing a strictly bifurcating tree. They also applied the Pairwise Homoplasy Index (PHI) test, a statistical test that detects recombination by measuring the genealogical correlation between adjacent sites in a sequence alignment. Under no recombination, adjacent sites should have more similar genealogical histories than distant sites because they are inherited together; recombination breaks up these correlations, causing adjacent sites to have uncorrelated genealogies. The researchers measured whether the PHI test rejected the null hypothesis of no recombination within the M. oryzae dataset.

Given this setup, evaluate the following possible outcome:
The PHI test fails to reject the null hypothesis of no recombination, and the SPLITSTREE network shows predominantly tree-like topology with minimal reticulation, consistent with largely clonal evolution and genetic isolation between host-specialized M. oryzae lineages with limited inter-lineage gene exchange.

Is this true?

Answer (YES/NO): NO